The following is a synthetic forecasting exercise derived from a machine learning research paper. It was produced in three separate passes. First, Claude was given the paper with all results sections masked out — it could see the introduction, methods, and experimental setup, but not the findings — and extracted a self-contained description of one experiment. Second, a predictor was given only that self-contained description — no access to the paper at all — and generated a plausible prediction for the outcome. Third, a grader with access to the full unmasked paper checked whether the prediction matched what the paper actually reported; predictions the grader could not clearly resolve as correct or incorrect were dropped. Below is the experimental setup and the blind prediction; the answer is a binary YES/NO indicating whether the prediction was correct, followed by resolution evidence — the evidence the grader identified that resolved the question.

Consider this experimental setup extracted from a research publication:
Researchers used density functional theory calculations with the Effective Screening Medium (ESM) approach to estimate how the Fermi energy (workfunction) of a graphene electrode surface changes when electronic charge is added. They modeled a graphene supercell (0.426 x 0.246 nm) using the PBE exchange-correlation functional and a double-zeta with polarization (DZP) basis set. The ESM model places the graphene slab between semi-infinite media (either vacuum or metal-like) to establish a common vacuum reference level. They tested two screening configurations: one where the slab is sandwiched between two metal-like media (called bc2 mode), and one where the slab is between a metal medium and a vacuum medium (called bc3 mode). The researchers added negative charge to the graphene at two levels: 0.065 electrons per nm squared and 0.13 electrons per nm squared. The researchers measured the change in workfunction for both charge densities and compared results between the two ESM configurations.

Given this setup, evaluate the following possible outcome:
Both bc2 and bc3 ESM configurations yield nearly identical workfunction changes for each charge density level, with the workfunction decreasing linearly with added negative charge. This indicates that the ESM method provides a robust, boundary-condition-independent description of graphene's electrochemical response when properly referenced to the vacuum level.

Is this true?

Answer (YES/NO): NO